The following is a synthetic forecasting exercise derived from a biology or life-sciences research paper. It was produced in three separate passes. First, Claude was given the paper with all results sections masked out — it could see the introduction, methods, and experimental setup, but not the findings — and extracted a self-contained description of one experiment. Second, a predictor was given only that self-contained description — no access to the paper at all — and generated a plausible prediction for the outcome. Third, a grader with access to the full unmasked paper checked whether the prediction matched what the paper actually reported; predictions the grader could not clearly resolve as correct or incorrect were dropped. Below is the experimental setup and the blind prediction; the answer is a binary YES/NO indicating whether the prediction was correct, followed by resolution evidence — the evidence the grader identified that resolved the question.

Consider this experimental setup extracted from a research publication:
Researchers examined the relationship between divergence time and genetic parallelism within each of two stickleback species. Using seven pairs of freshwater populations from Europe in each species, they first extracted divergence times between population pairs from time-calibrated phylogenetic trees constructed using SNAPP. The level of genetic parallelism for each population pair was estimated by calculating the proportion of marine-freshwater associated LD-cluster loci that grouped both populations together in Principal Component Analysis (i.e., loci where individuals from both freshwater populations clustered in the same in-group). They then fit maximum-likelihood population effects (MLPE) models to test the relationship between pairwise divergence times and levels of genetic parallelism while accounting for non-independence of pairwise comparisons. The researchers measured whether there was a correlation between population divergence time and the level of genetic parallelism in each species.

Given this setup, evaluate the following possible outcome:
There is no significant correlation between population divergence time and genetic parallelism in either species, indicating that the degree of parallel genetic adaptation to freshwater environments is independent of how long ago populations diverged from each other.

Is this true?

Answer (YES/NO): NO